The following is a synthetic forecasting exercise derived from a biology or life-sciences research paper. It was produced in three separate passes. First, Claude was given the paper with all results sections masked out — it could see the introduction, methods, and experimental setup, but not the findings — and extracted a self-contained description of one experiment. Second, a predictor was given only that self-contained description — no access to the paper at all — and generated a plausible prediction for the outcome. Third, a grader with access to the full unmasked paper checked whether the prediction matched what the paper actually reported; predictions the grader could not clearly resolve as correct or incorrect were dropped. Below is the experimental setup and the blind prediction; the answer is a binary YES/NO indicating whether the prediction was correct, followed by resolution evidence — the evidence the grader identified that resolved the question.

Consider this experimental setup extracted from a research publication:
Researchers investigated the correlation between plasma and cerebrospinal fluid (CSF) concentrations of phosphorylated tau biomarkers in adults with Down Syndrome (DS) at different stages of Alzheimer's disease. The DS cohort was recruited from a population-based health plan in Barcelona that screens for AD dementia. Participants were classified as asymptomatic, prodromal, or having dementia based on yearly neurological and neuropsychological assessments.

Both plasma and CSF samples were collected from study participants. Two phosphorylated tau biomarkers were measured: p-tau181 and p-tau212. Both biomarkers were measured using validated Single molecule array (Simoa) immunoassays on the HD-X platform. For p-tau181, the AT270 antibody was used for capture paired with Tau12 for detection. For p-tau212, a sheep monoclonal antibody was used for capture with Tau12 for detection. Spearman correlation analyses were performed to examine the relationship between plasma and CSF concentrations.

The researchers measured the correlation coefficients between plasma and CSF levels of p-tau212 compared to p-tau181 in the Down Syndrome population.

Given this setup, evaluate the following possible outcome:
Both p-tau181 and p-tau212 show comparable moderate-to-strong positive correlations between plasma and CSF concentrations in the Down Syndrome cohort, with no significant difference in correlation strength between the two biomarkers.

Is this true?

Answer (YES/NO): NO